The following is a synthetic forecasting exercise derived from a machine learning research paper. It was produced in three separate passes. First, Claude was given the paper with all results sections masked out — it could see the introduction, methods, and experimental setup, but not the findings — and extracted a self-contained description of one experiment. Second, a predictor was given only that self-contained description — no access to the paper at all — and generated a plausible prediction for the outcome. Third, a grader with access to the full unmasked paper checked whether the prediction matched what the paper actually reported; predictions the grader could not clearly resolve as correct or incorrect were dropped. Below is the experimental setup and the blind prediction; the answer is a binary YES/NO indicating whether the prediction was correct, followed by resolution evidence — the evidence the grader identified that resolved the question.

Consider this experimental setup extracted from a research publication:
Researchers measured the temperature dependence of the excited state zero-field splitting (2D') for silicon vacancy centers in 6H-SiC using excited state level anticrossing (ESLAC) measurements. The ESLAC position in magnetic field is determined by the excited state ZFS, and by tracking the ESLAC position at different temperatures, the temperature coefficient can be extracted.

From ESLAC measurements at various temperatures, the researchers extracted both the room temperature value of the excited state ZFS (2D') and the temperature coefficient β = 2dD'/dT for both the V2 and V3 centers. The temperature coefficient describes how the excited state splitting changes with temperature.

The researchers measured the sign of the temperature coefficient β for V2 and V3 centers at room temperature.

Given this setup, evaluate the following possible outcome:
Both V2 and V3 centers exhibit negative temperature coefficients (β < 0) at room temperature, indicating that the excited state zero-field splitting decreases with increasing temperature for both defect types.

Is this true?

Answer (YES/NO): NO